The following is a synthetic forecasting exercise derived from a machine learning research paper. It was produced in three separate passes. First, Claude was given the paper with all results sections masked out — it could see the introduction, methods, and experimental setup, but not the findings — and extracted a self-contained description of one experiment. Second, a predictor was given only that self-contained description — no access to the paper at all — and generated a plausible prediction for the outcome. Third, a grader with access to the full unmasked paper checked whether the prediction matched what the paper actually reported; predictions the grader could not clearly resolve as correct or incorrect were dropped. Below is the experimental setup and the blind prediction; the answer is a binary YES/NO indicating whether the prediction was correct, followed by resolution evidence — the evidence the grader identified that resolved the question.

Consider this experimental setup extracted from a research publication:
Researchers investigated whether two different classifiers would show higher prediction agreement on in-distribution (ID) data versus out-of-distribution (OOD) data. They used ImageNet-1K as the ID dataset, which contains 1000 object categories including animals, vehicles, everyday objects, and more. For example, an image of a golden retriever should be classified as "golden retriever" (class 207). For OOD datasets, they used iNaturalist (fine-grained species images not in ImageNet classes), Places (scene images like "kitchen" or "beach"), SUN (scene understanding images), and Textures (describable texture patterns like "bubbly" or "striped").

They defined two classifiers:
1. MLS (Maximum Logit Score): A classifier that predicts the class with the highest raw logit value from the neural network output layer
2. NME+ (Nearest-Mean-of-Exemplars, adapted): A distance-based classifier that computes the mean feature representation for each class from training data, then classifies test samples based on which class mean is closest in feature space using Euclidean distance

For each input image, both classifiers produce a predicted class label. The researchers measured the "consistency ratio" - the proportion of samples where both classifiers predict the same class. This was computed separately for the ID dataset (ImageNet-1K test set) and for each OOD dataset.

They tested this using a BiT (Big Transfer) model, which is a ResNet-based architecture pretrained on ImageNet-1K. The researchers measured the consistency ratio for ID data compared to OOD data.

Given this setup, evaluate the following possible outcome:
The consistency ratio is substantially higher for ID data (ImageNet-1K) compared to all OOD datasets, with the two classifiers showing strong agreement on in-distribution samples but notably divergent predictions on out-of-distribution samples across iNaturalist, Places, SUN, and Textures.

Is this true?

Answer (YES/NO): YES